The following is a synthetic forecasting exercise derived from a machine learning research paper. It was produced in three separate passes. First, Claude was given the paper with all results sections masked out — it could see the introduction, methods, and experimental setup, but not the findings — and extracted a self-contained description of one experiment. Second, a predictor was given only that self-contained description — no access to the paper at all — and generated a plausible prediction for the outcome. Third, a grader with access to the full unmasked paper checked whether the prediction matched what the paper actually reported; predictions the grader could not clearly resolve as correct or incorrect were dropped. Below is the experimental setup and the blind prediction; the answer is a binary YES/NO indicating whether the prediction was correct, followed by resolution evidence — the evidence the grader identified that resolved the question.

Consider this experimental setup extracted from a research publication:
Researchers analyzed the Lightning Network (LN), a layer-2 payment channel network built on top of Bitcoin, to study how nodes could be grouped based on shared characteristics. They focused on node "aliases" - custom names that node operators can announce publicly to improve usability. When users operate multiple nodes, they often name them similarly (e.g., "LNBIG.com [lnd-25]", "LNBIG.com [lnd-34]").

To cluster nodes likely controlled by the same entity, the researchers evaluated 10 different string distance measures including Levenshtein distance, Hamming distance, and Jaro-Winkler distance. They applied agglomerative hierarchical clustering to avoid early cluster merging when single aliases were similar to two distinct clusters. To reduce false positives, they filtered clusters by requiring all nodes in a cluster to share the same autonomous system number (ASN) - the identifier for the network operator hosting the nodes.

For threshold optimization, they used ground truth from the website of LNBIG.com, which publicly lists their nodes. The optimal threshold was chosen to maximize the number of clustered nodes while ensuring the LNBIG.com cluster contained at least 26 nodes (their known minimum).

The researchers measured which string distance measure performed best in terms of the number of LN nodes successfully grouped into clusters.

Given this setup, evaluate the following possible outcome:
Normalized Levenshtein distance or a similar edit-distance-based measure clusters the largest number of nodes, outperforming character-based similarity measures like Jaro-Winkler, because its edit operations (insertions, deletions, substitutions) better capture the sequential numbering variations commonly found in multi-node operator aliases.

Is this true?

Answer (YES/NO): NO